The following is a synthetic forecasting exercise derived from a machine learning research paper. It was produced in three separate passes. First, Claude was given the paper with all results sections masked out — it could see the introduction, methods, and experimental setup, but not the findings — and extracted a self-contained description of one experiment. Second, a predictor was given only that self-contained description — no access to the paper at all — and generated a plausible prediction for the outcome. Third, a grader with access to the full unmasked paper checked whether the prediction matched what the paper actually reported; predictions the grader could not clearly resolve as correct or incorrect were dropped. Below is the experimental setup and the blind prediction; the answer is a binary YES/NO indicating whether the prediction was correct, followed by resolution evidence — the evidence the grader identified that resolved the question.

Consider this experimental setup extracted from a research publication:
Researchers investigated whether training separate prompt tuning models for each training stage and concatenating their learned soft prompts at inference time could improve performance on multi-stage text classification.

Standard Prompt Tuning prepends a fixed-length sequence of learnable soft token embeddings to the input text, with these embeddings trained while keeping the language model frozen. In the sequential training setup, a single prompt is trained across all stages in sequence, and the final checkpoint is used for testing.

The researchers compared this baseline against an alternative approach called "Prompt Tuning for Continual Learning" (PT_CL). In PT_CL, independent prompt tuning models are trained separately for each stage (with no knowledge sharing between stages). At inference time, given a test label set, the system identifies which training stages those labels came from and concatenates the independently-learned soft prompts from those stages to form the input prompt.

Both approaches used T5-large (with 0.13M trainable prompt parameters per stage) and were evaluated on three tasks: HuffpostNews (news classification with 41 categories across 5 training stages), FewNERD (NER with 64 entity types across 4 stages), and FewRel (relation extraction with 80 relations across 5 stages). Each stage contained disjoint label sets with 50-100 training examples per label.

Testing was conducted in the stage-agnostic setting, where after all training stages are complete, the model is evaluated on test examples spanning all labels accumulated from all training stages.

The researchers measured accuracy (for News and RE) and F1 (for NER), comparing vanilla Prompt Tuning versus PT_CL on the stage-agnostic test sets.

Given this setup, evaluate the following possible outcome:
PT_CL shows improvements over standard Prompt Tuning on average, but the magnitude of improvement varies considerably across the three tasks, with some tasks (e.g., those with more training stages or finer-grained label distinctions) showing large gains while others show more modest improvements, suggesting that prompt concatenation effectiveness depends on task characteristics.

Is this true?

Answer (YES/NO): NO